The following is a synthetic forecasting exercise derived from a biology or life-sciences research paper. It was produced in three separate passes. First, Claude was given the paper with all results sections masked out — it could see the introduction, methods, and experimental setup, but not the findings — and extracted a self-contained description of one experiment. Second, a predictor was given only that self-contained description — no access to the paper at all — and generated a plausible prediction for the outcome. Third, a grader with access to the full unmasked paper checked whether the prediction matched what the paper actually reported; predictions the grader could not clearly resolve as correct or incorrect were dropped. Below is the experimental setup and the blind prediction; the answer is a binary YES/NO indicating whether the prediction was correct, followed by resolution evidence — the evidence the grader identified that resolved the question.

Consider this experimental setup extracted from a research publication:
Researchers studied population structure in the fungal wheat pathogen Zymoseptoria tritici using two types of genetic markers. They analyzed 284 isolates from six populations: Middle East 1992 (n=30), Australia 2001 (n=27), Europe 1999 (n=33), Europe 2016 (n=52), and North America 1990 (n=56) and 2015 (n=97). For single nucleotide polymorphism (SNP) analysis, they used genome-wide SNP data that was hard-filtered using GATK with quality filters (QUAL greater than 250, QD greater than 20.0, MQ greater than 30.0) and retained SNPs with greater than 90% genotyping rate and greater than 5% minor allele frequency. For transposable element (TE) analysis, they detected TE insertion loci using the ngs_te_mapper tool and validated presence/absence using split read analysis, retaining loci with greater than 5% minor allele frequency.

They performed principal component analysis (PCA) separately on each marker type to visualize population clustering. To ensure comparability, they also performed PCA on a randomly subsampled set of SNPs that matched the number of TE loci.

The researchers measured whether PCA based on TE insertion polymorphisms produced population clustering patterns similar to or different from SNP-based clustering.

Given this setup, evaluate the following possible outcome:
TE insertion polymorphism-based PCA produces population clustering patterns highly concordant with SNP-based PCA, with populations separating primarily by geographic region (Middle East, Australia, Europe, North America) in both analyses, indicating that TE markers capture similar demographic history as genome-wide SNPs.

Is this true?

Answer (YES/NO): NO